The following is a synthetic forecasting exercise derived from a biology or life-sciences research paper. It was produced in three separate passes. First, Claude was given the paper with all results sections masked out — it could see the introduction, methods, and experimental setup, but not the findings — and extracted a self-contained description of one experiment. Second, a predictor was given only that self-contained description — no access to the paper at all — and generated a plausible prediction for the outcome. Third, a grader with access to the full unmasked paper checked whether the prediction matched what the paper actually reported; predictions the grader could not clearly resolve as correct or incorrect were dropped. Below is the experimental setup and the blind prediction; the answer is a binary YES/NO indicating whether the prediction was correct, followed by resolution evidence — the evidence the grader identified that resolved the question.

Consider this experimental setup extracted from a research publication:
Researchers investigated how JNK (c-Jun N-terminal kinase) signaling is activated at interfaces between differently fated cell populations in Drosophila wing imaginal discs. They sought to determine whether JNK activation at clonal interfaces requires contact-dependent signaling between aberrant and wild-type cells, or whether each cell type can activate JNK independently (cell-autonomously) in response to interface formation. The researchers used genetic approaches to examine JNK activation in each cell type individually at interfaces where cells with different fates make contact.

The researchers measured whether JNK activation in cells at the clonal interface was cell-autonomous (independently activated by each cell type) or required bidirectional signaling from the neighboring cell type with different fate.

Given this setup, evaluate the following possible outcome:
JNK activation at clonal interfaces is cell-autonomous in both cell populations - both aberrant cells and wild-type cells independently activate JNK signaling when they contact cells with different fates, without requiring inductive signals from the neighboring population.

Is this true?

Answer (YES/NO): YES